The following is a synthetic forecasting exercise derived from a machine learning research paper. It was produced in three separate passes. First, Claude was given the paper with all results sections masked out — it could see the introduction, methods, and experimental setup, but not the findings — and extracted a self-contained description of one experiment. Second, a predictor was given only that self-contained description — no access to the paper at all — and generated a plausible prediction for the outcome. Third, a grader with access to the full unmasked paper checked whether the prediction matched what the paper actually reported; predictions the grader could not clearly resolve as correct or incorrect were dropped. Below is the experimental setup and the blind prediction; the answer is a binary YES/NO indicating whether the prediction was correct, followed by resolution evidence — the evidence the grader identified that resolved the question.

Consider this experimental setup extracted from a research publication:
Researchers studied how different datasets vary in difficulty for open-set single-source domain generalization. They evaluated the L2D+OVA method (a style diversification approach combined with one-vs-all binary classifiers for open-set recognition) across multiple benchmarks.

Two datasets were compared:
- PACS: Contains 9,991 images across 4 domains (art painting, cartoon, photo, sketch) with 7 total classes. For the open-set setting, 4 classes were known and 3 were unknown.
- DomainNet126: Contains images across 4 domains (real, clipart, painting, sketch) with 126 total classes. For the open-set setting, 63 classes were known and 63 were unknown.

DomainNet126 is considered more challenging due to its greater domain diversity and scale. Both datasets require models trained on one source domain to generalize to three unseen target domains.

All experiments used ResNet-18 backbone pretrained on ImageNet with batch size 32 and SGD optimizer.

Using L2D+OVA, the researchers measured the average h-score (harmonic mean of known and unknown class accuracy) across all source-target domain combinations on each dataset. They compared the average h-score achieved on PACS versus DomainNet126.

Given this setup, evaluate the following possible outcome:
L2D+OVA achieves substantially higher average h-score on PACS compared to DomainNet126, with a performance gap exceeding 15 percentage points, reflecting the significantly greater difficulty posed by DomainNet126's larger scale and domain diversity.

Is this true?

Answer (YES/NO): NO